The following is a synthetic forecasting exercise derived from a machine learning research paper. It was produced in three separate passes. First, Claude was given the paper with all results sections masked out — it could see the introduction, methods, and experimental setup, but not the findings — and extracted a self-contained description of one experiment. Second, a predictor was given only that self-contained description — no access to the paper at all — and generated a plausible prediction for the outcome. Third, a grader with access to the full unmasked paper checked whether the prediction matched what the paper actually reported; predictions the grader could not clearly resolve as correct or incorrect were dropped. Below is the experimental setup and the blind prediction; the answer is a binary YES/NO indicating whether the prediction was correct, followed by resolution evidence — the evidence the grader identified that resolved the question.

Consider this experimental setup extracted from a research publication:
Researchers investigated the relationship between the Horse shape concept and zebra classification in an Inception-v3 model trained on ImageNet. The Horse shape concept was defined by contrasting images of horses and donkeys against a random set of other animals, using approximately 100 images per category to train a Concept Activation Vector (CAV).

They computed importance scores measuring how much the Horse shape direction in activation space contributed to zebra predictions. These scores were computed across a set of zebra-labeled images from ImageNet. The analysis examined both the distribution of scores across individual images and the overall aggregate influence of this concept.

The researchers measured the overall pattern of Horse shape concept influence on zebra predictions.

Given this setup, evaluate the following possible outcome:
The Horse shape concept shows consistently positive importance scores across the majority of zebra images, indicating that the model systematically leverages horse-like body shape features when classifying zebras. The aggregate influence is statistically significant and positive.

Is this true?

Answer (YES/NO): NO